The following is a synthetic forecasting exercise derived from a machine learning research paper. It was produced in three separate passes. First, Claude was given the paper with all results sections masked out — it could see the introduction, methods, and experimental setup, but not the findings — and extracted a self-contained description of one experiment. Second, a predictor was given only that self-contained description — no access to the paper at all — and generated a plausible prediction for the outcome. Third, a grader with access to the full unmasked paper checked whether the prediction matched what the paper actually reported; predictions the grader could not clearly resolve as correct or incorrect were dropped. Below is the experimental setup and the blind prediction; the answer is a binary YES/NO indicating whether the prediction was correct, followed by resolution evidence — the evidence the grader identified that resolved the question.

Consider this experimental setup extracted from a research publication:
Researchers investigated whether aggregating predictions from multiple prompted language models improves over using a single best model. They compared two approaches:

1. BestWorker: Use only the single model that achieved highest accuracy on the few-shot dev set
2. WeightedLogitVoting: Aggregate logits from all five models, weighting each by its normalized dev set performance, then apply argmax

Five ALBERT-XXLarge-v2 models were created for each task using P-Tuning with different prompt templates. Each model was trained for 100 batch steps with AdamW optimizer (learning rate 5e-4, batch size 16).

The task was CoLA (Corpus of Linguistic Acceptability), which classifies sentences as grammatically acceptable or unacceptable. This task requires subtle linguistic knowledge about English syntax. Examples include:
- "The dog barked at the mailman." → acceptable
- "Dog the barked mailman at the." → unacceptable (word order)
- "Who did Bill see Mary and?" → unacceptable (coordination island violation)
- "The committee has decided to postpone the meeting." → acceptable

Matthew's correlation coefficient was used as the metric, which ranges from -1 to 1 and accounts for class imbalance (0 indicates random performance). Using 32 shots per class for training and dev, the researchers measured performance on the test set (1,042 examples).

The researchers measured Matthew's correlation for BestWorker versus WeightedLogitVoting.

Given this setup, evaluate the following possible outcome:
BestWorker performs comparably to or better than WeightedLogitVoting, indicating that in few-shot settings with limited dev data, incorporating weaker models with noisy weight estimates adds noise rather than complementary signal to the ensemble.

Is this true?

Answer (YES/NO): YES